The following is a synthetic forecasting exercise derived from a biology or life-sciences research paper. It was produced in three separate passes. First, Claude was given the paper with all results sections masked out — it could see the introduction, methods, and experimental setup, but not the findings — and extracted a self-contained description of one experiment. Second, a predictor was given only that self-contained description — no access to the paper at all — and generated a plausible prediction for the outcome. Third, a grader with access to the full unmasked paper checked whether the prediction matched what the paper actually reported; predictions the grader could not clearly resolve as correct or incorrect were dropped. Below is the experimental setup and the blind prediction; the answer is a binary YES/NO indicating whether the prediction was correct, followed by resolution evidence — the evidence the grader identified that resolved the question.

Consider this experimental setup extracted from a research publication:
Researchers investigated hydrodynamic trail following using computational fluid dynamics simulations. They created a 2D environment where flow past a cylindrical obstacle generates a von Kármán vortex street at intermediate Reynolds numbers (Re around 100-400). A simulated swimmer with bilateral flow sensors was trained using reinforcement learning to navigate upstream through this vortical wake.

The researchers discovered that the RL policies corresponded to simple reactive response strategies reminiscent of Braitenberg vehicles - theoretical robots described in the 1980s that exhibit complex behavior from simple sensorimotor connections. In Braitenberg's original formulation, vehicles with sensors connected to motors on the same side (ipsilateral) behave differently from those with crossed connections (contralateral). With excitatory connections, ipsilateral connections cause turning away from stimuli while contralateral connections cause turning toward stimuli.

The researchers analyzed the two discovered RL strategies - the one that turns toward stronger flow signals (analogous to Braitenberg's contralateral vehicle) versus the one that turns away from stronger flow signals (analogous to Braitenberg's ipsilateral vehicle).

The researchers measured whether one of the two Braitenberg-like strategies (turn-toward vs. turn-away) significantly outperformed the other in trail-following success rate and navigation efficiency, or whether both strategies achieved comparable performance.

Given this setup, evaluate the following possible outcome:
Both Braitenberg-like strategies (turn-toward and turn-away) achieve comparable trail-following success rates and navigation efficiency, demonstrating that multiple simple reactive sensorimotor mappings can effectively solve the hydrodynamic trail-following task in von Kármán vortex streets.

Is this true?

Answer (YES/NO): YES